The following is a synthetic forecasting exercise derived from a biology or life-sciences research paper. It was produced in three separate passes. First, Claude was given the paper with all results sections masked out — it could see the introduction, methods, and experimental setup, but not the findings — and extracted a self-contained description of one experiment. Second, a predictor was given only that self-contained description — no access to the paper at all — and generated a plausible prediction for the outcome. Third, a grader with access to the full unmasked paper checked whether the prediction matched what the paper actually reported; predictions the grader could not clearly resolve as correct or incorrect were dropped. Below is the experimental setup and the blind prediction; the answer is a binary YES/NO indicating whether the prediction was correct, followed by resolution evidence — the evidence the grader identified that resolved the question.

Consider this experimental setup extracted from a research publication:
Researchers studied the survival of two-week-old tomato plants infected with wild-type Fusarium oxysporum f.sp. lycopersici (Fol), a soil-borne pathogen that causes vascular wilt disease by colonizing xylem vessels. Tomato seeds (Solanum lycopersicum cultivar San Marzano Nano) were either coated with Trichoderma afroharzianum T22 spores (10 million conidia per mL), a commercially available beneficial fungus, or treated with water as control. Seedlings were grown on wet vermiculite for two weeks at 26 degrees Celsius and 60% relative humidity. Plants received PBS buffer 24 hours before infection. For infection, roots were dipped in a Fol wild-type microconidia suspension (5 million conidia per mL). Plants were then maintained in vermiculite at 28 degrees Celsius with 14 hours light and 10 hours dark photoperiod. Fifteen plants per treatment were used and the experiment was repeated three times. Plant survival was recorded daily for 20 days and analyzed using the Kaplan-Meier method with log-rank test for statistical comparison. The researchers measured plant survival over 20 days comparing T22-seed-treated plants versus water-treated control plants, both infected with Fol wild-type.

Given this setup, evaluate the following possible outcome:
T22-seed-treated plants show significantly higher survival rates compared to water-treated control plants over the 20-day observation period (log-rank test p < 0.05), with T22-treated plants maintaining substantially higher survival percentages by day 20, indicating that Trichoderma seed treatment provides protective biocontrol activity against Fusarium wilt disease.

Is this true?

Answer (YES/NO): NO